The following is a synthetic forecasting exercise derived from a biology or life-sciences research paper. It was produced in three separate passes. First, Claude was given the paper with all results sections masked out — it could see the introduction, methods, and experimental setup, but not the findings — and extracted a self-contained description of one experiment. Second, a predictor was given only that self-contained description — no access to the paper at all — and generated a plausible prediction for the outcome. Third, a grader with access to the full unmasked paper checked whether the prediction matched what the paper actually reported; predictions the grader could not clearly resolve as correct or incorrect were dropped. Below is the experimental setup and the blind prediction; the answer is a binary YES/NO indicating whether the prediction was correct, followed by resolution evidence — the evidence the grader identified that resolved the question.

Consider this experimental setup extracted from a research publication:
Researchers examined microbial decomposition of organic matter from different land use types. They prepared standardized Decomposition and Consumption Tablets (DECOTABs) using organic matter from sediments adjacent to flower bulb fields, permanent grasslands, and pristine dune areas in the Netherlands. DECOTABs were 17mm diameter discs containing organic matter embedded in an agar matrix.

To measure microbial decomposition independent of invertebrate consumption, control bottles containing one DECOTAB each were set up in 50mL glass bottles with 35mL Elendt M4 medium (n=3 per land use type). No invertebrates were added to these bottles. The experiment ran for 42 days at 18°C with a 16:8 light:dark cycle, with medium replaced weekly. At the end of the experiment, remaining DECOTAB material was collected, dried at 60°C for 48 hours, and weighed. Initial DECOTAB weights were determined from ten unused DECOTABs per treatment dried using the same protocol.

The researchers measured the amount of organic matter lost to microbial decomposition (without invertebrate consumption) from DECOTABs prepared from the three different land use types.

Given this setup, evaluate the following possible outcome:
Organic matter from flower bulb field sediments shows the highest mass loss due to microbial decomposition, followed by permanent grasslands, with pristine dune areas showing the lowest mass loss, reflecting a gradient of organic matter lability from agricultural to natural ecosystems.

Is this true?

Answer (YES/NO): NO